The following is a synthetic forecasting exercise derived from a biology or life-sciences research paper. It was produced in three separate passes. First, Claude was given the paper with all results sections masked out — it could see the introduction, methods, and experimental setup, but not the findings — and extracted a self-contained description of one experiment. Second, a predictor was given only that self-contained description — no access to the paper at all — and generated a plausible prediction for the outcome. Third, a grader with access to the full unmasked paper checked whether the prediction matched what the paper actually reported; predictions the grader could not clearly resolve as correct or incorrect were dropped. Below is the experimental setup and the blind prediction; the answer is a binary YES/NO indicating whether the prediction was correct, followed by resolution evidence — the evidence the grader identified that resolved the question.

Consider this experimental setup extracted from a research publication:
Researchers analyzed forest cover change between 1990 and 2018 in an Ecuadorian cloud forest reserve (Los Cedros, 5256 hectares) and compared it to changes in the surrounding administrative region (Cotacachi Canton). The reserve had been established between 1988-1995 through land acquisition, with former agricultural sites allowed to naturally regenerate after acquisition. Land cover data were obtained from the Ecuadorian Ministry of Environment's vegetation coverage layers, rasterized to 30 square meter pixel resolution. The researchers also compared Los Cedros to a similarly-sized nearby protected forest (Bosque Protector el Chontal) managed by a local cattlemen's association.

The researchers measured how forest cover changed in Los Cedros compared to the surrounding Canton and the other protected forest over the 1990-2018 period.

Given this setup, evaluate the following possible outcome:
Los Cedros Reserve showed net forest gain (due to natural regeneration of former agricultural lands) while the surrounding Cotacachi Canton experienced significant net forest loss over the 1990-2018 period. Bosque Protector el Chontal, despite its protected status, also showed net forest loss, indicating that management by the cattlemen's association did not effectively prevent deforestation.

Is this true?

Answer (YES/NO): YES